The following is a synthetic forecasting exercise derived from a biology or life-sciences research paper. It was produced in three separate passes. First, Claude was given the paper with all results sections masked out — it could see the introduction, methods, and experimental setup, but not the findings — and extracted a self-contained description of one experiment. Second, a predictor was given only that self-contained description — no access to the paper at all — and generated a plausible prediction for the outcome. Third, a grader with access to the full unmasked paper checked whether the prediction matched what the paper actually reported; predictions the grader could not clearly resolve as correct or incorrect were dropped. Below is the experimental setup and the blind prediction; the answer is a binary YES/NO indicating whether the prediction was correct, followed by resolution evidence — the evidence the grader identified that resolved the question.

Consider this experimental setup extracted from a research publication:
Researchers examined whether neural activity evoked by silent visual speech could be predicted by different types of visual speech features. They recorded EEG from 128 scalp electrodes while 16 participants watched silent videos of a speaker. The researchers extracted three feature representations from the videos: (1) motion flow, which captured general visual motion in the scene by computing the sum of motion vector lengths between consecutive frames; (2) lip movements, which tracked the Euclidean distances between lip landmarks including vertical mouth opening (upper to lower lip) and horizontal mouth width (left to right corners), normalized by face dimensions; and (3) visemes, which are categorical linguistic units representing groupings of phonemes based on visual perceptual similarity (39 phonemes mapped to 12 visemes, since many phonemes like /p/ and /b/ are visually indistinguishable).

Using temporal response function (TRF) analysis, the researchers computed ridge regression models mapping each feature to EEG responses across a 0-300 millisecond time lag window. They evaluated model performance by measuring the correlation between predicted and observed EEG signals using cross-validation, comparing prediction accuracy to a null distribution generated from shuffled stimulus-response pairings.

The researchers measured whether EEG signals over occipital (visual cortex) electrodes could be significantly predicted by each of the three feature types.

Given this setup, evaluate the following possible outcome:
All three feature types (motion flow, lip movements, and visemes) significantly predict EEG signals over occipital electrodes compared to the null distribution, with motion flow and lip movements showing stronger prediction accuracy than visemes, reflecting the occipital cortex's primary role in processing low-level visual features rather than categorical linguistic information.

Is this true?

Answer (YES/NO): NO